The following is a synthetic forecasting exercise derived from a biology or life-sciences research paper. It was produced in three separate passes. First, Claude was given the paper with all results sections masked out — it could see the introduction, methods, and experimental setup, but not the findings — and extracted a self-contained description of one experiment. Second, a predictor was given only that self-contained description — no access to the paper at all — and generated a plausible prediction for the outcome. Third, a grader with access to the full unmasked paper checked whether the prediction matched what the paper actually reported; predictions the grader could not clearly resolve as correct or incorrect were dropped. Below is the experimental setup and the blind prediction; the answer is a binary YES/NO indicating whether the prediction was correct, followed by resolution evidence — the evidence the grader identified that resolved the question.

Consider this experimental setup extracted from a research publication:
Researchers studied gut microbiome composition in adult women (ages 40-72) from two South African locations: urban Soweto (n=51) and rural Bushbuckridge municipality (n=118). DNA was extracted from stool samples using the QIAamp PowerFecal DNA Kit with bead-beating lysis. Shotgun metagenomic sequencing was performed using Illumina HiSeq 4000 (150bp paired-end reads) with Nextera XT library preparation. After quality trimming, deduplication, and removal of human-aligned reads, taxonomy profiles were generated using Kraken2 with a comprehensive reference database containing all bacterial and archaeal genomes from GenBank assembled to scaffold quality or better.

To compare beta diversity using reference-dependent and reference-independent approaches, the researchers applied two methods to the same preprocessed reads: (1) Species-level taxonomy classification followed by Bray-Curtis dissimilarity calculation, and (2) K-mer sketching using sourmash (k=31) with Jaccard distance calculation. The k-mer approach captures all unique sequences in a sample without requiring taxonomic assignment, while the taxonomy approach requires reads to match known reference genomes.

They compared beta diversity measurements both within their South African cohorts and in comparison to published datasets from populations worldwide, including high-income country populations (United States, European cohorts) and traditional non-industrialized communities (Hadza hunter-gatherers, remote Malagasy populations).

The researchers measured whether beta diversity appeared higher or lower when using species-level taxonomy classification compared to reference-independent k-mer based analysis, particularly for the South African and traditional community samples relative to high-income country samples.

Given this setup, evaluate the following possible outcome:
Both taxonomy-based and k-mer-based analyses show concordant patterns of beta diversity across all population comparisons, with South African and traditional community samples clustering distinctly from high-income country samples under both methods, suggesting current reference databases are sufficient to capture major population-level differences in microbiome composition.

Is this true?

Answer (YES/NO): NO